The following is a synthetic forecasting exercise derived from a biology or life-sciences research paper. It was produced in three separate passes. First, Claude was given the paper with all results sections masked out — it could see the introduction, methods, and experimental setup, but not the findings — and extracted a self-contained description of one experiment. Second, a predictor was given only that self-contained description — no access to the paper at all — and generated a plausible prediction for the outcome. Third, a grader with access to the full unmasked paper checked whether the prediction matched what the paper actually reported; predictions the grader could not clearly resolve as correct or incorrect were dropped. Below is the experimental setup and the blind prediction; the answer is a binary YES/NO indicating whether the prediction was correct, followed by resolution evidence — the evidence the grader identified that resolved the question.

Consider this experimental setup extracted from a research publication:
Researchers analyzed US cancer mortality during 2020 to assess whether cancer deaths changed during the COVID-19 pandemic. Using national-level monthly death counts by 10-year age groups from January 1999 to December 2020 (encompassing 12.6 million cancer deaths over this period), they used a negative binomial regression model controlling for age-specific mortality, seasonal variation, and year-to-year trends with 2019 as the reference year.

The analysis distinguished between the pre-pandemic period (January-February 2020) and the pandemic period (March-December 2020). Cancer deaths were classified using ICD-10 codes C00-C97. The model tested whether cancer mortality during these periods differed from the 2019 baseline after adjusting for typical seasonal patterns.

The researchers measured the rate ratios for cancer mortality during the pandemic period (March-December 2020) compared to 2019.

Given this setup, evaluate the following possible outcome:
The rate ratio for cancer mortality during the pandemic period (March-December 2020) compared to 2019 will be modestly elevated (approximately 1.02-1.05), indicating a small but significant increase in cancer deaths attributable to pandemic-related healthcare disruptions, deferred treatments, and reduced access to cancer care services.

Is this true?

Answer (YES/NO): NO